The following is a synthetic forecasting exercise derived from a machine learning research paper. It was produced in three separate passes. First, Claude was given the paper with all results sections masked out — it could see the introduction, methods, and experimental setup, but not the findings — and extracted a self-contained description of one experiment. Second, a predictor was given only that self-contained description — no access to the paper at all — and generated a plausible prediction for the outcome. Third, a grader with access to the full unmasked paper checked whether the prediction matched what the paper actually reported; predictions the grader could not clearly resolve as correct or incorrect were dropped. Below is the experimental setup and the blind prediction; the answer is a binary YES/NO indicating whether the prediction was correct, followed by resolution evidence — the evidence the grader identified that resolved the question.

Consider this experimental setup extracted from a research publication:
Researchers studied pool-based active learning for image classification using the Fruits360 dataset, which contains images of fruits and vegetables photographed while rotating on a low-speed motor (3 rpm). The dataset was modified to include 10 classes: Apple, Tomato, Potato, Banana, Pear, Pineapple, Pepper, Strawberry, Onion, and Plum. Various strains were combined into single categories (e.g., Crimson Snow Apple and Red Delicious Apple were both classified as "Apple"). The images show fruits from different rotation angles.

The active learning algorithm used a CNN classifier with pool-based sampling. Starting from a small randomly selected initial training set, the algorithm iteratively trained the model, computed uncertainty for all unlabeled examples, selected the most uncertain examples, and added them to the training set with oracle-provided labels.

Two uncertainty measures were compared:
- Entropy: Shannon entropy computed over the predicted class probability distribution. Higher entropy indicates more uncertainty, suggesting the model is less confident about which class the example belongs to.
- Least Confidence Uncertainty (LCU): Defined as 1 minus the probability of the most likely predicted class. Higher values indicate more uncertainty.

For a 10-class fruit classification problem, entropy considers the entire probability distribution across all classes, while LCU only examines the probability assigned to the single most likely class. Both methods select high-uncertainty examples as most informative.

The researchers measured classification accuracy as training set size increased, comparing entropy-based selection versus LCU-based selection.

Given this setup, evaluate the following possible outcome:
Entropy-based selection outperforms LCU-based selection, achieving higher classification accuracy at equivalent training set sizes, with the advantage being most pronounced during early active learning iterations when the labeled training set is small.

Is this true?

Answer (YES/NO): NO